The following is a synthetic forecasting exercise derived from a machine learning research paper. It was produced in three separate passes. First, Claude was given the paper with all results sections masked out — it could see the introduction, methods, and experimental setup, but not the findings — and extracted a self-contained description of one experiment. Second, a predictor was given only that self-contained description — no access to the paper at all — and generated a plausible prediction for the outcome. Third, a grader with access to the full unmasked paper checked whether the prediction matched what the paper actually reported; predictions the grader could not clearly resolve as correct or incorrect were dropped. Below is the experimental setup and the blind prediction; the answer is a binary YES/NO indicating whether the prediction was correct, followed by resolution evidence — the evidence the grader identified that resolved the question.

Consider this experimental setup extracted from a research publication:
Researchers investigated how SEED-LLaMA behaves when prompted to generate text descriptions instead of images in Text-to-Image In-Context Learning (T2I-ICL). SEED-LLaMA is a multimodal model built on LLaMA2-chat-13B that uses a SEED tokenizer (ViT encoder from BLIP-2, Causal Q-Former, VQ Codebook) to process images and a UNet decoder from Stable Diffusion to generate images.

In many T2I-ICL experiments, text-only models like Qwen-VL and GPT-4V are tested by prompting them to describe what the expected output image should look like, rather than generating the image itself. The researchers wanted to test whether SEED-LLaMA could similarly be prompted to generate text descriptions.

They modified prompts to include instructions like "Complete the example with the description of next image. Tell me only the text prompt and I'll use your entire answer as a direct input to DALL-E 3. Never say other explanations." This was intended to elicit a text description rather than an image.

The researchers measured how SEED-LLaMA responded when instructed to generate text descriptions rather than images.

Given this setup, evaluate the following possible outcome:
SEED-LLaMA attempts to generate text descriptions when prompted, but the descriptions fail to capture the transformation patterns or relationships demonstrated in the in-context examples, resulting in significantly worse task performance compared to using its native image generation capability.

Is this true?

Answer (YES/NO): NO